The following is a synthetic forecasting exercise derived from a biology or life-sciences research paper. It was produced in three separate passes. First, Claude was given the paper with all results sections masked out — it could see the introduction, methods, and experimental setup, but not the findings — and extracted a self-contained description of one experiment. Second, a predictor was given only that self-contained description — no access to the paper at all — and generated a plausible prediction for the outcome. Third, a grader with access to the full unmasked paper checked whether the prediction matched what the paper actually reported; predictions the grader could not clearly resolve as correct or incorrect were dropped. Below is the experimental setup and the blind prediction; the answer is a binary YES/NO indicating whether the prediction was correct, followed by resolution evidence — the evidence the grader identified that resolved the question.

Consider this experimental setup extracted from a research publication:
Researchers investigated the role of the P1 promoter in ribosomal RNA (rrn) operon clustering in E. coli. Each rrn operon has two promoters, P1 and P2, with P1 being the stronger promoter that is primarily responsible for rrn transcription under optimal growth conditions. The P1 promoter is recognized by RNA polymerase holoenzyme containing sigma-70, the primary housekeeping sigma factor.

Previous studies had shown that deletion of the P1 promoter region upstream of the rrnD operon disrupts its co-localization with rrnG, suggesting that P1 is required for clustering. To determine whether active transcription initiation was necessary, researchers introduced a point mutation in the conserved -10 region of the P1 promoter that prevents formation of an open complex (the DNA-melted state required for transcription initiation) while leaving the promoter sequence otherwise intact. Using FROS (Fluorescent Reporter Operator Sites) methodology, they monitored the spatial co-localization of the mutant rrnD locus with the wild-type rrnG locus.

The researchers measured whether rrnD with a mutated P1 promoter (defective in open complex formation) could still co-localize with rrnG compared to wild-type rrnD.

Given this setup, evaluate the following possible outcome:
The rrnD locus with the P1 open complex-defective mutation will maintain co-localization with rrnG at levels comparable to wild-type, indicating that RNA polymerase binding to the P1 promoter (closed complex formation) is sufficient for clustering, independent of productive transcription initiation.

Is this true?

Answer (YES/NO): YES